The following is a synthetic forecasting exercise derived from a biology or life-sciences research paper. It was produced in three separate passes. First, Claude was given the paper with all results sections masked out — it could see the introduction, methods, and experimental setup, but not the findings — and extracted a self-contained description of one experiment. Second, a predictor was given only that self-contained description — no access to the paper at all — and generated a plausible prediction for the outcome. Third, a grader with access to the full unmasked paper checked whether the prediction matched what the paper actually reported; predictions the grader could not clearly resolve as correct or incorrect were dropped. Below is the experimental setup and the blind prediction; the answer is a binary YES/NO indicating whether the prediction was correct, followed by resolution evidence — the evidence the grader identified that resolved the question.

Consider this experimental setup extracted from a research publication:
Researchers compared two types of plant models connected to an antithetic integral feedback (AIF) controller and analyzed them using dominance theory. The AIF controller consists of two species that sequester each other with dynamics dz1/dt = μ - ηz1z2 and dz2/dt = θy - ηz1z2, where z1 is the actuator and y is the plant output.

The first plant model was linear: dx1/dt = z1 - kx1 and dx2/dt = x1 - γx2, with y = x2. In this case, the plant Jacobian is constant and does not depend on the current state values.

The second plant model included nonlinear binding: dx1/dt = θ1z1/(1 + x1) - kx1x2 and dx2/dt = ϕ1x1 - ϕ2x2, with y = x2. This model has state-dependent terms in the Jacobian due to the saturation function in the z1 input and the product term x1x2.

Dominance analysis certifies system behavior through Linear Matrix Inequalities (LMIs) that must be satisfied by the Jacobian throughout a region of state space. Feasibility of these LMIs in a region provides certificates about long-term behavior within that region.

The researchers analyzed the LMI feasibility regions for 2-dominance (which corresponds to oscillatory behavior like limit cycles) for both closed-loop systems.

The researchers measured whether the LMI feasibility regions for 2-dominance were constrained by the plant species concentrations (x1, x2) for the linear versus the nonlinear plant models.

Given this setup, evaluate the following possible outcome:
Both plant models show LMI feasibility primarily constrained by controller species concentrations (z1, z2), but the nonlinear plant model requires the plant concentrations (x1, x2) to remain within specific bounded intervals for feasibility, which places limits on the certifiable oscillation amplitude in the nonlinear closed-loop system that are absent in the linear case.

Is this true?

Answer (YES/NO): YES